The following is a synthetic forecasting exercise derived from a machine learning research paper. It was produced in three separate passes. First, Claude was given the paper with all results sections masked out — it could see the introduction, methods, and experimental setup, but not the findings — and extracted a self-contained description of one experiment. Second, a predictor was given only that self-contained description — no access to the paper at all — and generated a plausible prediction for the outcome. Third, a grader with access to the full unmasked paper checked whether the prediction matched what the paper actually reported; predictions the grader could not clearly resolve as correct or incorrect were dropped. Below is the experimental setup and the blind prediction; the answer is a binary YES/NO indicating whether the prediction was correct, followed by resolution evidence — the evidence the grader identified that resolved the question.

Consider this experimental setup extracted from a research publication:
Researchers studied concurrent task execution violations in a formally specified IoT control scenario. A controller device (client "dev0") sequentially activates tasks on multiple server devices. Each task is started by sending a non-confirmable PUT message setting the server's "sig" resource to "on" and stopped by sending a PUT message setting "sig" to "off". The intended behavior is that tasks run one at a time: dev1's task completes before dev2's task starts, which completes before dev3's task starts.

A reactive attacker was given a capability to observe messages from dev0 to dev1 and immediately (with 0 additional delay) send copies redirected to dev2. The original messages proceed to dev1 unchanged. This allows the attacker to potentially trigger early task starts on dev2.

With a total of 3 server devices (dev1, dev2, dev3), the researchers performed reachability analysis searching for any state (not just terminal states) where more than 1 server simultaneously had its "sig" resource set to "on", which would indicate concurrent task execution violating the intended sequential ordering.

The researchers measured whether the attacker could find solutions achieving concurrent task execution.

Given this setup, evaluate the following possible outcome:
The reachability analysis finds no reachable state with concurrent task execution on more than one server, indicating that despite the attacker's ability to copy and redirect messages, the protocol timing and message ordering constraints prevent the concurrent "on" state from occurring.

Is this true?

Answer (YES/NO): NO